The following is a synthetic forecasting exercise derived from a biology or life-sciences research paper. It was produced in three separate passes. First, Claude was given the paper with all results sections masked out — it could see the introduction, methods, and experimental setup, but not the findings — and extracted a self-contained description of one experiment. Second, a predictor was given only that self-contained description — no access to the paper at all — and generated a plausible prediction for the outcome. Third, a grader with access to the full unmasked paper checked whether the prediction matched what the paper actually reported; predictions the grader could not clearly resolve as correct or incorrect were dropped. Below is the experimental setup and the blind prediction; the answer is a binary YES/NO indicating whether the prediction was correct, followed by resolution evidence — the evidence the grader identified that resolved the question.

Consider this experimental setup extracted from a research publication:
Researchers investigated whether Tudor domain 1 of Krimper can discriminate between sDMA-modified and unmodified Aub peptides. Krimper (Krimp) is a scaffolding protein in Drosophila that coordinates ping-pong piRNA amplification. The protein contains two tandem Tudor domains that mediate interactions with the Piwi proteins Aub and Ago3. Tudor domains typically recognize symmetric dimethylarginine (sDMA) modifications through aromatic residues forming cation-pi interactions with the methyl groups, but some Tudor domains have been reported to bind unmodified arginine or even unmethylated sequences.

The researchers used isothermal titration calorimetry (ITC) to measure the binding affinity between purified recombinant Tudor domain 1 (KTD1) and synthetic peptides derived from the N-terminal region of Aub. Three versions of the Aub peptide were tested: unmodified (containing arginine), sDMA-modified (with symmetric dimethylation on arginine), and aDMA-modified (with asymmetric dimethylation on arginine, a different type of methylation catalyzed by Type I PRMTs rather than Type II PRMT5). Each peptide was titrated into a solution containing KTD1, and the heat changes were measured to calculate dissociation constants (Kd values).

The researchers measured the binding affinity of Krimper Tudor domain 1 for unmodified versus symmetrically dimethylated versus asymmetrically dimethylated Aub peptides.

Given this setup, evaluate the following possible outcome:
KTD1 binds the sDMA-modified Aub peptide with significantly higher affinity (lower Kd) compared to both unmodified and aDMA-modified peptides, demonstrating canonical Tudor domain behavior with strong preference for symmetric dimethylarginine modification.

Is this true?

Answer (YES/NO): NO